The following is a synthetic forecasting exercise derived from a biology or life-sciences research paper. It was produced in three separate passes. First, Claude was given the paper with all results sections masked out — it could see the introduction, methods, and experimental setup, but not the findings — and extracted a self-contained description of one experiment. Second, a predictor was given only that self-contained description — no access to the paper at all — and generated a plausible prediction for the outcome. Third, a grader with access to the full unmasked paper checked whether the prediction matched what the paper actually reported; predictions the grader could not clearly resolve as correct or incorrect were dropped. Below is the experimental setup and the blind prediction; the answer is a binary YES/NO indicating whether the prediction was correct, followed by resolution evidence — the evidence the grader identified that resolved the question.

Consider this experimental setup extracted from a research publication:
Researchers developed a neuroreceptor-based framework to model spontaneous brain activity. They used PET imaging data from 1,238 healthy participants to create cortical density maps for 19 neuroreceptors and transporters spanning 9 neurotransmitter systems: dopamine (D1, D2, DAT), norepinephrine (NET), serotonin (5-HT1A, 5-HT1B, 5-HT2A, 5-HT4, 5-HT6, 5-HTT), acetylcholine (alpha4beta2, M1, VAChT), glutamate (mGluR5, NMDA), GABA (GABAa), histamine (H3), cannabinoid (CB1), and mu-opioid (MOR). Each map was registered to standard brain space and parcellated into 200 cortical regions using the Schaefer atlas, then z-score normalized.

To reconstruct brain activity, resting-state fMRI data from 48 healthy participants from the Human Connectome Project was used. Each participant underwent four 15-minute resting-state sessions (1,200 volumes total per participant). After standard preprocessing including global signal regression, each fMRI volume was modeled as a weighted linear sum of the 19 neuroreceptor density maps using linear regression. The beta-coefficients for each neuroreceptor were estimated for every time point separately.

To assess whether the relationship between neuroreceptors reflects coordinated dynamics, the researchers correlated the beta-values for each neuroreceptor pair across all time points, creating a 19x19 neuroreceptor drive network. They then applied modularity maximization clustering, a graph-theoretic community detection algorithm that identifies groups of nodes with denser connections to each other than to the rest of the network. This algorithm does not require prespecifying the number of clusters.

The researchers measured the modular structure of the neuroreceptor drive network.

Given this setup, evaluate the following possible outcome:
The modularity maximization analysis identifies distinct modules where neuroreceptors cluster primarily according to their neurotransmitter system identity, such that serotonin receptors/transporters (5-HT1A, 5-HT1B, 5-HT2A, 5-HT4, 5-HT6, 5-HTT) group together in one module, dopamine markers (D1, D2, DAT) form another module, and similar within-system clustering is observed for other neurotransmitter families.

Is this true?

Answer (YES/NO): NO